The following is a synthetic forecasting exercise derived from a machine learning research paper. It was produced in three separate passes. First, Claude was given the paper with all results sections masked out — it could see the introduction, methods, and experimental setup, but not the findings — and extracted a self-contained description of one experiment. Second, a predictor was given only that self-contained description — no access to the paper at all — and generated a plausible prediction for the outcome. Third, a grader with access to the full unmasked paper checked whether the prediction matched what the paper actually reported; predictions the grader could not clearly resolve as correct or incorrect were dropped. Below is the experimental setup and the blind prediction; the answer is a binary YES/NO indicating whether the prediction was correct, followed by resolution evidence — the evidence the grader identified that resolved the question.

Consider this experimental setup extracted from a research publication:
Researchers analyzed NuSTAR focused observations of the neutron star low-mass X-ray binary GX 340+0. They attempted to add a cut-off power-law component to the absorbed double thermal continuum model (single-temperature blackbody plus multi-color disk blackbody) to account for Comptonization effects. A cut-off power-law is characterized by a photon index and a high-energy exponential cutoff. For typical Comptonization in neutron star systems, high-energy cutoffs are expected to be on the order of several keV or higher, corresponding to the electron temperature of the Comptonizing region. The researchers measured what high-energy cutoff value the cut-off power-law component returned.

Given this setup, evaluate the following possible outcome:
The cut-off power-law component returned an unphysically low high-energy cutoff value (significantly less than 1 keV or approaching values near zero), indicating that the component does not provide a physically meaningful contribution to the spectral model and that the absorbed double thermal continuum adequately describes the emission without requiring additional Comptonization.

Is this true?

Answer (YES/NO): YES